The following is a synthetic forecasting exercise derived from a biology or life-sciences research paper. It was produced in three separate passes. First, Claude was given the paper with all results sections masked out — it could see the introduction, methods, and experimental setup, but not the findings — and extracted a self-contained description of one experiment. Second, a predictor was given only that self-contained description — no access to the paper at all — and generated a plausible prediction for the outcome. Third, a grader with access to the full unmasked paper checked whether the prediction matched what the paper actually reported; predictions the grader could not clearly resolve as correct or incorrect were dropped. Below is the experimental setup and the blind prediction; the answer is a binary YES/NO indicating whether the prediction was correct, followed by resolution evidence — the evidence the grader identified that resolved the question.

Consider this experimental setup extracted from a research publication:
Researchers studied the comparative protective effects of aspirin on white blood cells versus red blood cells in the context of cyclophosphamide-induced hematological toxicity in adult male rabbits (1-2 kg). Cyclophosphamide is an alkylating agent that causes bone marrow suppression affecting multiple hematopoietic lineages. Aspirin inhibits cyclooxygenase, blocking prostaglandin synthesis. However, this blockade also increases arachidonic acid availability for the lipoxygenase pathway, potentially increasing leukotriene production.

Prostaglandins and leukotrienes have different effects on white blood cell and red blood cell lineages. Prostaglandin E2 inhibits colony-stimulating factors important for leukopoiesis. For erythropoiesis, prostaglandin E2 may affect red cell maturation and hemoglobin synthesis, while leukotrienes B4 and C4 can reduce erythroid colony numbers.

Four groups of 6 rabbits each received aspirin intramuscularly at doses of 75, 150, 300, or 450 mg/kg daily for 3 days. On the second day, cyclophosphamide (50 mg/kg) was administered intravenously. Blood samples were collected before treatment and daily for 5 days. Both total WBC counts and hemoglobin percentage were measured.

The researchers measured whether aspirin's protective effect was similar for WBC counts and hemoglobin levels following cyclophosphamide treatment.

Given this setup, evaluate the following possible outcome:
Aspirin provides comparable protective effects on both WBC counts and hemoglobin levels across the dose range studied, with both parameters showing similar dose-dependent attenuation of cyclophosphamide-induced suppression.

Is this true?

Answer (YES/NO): NO